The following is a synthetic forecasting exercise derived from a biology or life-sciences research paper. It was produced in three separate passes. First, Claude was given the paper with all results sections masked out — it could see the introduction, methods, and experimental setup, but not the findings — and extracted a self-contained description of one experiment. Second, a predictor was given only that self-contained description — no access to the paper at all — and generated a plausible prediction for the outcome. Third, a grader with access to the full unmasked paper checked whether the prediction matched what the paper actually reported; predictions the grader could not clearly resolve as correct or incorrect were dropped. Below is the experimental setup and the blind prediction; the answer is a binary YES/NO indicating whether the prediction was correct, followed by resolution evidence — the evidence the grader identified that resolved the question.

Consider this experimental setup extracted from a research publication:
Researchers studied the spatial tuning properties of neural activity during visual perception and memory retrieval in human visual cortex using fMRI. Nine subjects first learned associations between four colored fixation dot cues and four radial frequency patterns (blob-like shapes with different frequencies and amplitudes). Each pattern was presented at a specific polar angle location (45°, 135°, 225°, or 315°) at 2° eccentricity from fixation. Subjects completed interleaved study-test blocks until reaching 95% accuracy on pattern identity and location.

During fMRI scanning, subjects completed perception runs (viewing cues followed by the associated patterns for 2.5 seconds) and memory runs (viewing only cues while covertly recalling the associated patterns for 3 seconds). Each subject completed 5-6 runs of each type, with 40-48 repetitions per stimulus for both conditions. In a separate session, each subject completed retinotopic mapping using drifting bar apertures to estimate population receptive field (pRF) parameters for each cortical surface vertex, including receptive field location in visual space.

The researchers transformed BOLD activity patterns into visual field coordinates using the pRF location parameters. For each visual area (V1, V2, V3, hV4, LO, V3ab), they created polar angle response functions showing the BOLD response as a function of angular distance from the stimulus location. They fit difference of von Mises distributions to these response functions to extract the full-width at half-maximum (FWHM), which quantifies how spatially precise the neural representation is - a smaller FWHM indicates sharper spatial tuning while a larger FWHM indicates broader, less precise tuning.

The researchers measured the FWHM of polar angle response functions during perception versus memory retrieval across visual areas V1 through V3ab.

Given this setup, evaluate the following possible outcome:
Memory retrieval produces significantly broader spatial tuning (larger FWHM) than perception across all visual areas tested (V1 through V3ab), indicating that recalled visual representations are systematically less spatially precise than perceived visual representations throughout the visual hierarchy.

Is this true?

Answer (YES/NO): NO